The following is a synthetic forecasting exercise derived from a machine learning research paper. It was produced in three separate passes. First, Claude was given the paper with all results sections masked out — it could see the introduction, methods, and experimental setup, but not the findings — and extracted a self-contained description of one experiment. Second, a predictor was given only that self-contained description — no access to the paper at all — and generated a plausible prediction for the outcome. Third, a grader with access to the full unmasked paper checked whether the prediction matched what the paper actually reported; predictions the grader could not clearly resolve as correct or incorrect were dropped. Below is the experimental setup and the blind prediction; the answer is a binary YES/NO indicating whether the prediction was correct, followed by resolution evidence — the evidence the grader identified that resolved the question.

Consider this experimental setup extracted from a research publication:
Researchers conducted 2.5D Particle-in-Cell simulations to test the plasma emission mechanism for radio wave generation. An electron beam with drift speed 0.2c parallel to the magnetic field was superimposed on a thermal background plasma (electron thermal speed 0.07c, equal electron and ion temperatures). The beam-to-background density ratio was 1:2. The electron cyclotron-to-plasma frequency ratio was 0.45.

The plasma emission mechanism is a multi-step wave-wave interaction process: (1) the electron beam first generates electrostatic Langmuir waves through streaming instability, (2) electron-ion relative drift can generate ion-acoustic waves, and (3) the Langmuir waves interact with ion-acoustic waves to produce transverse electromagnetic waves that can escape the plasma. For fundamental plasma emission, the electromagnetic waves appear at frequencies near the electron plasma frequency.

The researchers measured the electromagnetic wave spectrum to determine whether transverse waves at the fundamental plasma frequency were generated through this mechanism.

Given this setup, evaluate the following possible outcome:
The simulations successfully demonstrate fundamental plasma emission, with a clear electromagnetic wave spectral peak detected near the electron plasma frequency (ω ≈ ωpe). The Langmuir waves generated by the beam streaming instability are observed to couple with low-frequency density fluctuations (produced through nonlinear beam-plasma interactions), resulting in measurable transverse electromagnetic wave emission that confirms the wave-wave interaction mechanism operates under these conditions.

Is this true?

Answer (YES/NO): YES